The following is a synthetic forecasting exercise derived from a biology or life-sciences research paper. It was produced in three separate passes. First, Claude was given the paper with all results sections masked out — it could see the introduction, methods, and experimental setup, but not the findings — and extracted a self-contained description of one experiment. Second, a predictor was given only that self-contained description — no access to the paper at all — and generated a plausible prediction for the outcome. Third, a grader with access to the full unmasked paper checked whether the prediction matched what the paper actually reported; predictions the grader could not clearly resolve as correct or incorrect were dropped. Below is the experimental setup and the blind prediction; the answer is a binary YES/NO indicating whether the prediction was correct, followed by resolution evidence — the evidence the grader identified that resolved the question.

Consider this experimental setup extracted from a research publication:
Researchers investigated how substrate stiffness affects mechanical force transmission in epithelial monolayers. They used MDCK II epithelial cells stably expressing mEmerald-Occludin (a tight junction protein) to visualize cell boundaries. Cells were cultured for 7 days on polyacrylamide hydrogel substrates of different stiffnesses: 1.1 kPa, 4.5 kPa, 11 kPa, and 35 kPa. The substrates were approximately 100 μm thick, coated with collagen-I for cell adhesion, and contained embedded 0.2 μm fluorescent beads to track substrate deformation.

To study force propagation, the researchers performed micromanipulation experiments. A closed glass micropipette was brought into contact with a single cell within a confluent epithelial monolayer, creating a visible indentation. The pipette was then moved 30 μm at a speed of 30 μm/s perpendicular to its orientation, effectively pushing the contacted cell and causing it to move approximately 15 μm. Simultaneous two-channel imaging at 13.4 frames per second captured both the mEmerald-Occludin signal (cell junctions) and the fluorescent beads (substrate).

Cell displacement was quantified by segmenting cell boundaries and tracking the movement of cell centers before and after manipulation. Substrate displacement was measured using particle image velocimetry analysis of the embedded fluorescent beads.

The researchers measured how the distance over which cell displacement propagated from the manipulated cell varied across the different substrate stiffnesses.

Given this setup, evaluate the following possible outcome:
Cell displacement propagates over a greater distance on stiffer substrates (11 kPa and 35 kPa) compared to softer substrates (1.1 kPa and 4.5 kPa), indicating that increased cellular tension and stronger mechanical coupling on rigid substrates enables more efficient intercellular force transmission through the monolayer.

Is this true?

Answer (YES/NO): NO